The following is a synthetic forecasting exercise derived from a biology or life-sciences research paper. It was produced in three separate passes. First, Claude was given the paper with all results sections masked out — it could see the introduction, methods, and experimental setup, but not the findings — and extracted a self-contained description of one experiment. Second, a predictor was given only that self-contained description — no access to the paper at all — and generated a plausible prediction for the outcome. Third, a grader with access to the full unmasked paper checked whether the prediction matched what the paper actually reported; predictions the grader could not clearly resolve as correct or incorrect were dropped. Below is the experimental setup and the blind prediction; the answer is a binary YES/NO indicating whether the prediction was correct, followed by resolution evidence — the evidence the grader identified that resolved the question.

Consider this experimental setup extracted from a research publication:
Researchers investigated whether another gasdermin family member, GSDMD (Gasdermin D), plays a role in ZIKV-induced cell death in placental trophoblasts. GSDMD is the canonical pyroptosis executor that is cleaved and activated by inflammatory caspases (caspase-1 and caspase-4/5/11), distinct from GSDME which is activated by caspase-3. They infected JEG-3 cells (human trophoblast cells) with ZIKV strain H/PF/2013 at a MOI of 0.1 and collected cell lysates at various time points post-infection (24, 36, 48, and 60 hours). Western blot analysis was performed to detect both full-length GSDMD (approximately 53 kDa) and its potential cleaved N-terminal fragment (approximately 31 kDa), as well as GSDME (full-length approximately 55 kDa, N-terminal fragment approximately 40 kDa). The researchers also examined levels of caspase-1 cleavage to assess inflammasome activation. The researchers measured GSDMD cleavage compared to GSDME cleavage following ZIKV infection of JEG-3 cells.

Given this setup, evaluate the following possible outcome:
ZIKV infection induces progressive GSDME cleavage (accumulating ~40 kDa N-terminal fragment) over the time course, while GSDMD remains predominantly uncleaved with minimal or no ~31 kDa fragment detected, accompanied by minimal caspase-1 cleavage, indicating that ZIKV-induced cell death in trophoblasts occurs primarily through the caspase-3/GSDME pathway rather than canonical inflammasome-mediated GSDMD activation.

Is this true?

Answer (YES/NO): YES